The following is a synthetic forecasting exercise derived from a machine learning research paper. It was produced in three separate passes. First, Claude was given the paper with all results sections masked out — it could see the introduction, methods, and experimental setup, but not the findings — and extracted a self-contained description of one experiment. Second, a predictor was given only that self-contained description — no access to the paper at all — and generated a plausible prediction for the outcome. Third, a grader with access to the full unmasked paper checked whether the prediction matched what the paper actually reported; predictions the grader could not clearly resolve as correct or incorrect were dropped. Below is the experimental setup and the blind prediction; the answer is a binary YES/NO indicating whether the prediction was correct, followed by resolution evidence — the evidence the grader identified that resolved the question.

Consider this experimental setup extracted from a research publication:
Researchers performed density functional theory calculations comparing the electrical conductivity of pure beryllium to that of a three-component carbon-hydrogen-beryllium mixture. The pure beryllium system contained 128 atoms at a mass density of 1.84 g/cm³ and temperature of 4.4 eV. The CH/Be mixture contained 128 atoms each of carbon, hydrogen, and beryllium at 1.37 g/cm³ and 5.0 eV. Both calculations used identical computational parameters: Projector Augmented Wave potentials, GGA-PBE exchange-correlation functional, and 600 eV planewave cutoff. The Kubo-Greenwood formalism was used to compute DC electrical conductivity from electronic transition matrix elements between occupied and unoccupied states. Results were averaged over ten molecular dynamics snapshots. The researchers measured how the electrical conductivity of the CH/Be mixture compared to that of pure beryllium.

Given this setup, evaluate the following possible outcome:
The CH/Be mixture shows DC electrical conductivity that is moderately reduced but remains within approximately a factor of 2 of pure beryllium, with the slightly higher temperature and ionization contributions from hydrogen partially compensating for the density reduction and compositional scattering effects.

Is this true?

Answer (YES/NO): NO